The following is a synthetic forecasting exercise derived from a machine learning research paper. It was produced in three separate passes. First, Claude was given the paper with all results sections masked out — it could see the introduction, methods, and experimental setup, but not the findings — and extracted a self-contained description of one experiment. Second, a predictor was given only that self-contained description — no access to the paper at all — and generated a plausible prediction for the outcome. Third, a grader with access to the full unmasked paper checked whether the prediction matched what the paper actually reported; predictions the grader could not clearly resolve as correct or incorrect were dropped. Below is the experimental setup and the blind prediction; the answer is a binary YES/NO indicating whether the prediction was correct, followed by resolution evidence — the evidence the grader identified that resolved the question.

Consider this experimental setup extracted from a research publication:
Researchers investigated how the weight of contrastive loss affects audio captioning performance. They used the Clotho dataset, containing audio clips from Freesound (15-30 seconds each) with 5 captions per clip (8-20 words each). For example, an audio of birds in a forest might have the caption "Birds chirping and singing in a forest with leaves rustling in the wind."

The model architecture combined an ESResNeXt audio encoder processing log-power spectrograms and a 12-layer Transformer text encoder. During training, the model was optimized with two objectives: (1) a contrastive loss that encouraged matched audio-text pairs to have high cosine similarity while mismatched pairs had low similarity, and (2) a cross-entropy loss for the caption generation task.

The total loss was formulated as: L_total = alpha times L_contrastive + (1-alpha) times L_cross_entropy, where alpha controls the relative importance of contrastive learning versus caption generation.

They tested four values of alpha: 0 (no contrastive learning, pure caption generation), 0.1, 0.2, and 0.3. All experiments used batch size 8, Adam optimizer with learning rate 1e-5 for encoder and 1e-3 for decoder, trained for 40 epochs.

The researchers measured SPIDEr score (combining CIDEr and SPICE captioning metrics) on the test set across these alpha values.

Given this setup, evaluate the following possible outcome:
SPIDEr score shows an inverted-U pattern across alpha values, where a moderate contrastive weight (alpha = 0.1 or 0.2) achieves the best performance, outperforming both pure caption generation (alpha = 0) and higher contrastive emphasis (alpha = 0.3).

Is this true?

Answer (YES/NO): YES